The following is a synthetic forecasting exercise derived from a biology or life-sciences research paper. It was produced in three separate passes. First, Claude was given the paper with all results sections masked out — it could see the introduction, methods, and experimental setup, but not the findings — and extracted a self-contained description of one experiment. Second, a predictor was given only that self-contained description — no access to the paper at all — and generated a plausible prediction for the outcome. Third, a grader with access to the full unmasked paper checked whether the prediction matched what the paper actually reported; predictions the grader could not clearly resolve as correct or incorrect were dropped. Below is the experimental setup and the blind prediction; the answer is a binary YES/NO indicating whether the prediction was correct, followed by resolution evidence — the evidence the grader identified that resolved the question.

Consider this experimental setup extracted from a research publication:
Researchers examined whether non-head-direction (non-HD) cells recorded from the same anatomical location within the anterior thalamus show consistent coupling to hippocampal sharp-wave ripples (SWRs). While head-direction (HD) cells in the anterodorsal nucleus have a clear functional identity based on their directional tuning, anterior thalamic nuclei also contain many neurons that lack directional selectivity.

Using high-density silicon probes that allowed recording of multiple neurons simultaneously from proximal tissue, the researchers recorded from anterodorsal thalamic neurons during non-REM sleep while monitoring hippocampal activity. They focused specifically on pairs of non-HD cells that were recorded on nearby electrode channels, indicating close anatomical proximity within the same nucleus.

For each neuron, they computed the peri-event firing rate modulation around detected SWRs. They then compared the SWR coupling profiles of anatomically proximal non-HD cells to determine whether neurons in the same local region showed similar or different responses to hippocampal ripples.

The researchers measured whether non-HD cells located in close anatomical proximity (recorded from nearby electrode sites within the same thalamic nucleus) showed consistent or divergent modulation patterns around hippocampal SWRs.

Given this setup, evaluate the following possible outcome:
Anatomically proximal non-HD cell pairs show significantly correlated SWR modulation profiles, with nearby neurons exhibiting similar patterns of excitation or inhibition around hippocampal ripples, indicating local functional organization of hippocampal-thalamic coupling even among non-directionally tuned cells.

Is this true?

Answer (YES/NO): NO